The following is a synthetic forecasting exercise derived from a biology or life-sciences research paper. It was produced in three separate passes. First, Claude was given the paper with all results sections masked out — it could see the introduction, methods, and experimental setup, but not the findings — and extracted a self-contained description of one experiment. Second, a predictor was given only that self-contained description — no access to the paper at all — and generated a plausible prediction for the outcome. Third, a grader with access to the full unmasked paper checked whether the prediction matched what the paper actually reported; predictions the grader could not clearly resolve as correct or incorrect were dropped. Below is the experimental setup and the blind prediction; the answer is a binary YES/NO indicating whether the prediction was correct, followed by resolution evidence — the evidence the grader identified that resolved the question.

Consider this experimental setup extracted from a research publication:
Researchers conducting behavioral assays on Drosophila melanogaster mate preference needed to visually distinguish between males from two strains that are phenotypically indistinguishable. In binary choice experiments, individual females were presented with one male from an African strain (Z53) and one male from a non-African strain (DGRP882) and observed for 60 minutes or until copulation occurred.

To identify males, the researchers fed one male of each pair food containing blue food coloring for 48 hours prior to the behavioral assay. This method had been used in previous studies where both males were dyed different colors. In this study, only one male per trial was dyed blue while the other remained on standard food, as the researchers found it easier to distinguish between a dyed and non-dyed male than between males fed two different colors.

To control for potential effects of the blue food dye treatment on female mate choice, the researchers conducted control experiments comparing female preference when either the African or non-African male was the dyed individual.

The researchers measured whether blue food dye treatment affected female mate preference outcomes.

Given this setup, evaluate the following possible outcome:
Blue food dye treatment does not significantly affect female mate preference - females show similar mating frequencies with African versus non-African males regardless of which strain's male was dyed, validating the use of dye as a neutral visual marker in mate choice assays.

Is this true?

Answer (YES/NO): YES